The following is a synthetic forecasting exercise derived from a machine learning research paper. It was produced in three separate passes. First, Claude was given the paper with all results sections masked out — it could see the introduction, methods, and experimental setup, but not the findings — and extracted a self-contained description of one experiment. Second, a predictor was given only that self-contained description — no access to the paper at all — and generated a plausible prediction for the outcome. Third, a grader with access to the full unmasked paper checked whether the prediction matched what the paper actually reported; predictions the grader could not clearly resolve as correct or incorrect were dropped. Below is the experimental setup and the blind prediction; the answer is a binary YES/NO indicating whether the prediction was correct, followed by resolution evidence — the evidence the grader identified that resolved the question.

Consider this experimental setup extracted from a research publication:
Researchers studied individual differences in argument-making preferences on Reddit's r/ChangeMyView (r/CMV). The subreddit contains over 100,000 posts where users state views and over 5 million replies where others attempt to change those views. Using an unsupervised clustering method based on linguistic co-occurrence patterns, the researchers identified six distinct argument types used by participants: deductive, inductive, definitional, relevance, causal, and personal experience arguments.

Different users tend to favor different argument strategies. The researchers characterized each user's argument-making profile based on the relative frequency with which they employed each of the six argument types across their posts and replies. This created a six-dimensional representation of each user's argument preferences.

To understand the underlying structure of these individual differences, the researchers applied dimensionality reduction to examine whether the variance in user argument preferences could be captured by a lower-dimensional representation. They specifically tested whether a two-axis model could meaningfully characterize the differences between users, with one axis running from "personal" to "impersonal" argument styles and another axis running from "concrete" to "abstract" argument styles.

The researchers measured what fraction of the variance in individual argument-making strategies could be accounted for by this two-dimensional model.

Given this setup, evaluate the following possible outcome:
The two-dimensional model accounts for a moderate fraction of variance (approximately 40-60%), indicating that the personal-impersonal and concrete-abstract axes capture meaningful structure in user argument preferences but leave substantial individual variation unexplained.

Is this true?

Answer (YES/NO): NO